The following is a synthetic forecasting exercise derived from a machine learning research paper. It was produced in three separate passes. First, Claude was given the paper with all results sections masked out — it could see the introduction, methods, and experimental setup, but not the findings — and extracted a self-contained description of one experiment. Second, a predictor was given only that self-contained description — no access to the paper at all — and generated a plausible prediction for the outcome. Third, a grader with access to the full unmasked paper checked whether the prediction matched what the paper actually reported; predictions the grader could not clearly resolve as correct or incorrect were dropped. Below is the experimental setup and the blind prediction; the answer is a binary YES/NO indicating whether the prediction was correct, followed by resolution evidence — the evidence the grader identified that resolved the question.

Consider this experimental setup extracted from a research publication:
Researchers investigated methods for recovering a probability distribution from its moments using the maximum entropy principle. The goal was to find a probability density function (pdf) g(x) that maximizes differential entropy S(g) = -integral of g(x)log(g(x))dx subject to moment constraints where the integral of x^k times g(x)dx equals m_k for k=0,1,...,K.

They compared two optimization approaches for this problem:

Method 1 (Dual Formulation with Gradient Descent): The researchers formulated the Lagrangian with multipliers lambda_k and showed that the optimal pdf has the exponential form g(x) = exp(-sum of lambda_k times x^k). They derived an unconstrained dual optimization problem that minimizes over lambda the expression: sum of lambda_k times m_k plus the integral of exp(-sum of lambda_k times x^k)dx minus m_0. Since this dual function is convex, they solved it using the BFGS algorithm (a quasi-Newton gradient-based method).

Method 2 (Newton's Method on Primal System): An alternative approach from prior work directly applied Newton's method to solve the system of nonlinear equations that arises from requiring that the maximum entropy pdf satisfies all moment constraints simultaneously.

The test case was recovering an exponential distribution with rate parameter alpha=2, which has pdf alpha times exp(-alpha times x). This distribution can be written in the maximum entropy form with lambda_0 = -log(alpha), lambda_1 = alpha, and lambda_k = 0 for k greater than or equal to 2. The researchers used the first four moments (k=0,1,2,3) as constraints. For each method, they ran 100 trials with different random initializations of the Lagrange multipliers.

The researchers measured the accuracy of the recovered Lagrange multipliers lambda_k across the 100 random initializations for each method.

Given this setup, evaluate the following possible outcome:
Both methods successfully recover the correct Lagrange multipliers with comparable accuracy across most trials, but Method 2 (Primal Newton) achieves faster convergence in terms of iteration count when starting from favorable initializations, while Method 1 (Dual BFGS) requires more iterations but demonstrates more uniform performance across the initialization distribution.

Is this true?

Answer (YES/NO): NO